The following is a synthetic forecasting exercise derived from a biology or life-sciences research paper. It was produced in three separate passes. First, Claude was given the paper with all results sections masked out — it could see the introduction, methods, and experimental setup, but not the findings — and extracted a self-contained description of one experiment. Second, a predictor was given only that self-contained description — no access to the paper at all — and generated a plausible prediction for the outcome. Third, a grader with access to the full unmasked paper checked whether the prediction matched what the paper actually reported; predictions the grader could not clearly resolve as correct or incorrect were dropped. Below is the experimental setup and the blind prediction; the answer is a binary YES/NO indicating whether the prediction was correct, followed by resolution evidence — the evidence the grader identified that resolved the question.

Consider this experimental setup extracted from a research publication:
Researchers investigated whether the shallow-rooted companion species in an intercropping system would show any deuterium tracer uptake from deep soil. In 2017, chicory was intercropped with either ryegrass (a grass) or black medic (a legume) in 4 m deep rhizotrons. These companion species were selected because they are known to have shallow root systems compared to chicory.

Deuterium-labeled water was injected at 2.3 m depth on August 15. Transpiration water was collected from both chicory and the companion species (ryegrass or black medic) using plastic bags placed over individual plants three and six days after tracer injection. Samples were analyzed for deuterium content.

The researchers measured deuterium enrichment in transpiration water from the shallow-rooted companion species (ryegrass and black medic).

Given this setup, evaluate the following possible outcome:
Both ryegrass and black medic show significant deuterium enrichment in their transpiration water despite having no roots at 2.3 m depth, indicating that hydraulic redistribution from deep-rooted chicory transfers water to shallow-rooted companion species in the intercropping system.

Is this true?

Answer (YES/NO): NO